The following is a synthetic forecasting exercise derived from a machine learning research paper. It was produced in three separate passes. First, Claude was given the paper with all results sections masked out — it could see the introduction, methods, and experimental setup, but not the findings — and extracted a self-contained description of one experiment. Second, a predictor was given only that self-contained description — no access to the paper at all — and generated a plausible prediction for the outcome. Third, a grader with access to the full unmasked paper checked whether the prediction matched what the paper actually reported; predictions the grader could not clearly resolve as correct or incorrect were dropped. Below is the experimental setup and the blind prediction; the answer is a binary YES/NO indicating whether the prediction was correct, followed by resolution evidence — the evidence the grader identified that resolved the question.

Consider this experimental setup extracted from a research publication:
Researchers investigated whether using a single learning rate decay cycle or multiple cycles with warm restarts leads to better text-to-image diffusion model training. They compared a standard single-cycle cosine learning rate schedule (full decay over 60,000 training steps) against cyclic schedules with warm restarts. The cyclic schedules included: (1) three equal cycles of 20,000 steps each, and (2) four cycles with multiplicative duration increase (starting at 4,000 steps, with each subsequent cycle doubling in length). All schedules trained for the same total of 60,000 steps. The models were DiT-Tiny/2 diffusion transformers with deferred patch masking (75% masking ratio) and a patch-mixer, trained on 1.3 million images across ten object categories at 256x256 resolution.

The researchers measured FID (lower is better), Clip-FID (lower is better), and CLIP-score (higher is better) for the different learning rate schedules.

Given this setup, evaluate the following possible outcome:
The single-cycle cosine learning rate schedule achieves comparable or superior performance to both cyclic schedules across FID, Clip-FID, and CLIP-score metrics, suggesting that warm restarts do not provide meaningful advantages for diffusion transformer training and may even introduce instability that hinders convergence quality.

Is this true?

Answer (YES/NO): NO